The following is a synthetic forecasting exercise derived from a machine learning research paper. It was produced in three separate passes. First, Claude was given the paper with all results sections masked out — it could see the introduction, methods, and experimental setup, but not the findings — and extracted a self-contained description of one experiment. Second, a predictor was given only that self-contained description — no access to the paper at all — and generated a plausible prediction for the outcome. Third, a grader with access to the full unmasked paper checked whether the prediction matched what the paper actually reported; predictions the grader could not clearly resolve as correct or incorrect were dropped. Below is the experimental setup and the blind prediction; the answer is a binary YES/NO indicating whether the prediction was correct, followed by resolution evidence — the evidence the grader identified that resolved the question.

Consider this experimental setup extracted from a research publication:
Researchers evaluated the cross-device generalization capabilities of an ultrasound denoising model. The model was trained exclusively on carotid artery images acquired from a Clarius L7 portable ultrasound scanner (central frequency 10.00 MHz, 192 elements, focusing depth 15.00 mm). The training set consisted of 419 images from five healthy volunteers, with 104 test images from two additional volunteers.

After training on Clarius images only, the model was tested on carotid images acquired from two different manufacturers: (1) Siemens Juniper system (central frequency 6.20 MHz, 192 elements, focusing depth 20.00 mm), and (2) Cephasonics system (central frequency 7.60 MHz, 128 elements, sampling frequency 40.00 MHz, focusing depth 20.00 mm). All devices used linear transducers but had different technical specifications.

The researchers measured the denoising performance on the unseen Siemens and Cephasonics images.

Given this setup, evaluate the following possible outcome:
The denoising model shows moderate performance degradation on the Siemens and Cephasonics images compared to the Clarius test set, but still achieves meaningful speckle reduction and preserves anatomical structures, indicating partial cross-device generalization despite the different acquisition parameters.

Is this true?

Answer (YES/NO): NO